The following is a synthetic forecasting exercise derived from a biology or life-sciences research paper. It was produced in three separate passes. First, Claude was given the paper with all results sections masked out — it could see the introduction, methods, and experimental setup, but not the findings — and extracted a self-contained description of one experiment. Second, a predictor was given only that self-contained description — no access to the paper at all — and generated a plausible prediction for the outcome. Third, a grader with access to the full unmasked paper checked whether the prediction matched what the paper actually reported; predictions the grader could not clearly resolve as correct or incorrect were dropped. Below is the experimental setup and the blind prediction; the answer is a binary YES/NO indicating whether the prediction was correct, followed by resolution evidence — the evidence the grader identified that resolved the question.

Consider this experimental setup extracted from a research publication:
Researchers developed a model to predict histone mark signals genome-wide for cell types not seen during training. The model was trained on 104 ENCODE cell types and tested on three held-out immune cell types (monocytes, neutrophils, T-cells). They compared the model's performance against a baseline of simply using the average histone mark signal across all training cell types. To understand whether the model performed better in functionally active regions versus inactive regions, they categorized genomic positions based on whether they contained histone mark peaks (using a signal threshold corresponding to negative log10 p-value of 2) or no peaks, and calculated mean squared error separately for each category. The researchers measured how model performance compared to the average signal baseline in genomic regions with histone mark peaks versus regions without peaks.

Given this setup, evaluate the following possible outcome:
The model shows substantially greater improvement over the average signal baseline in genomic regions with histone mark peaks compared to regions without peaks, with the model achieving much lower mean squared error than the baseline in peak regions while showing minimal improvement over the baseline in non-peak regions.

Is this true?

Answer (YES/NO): NO